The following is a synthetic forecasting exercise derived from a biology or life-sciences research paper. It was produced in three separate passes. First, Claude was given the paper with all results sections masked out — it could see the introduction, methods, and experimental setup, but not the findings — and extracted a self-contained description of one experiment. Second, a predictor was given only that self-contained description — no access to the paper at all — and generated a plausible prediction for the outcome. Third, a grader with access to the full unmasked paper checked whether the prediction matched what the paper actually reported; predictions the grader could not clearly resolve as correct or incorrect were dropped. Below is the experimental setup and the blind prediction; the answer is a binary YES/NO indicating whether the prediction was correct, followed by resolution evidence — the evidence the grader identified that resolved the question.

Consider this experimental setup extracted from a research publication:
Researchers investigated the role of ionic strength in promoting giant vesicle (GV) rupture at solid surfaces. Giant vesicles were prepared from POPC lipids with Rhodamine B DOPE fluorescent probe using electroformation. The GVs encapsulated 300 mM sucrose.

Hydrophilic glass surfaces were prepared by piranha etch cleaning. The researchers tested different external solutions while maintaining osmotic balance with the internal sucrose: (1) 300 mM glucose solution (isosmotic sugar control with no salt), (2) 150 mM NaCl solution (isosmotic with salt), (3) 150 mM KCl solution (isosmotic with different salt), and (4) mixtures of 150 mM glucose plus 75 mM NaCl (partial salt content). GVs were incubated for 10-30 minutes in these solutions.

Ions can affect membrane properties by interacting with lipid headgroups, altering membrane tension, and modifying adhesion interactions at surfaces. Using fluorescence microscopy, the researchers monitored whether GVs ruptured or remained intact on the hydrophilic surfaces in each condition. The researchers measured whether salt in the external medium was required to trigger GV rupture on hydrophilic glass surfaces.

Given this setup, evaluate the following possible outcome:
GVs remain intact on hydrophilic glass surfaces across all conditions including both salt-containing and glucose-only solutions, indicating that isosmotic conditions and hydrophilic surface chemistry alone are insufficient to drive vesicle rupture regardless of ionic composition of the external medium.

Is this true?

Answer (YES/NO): NO